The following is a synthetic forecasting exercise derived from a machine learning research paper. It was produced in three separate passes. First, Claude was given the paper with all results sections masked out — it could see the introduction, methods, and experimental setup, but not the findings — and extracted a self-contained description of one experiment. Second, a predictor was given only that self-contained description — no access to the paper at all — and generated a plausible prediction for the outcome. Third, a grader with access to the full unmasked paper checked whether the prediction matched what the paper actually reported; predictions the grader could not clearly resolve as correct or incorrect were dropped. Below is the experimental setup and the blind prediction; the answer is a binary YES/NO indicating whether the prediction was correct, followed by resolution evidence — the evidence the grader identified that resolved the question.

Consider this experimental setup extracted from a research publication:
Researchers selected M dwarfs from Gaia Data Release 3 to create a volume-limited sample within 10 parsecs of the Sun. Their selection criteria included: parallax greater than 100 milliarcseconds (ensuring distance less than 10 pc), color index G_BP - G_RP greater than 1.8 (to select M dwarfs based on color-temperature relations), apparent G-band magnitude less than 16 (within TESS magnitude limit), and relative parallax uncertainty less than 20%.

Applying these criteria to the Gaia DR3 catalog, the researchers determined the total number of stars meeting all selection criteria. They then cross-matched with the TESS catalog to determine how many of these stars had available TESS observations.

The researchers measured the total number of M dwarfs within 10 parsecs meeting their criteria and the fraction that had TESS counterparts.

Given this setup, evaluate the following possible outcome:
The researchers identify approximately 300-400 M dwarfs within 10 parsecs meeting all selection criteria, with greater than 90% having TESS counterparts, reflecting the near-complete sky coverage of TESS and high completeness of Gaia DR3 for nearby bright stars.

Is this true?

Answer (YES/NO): NO